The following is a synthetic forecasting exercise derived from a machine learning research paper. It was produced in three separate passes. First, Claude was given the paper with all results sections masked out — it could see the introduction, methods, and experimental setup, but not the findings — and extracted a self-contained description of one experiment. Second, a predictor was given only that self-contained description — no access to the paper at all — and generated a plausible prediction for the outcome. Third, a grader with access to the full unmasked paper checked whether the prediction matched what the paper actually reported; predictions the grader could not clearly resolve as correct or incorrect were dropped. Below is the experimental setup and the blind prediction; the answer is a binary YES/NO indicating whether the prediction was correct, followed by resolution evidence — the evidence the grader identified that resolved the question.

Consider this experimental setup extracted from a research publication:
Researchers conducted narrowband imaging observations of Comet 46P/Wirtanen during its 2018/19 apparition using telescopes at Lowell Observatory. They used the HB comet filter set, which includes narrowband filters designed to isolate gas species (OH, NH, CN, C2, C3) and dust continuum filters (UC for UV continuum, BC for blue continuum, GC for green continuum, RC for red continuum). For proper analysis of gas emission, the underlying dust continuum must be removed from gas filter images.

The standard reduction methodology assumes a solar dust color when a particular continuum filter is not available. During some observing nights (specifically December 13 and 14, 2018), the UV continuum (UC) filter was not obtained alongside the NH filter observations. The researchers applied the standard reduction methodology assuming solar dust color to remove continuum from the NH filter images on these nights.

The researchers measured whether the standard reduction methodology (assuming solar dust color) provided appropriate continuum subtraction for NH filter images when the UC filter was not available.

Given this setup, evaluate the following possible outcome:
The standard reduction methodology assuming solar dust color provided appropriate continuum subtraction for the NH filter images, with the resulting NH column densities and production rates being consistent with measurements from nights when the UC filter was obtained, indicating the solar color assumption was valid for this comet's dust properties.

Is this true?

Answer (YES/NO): NO